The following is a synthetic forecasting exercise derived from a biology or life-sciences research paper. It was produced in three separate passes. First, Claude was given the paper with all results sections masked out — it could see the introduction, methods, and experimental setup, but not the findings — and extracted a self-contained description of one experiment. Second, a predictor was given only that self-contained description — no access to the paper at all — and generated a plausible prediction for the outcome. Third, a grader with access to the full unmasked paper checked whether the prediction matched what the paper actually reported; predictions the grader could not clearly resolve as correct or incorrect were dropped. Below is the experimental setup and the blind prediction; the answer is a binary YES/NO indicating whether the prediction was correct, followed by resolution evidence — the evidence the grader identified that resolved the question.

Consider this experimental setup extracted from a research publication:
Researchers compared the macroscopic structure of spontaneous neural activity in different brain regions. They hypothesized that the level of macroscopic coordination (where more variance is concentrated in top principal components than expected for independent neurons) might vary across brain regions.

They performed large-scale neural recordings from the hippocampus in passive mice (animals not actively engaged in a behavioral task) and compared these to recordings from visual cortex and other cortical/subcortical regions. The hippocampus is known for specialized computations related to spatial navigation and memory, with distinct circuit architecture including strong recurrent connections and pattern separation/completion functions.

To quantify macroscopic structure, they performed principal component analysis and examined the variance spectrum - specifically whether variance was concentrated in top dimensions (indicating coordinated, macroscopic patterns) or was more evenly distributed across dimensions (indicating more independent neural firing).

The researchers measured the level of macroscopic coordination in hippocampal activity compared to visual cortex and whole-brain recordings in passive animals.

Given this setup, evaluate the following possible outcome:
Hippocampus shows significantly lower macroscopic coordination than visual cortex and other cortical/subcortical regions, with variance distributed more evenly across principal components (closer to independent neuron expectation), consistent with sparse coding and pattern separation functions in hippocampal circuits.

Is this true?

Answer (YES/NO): YES